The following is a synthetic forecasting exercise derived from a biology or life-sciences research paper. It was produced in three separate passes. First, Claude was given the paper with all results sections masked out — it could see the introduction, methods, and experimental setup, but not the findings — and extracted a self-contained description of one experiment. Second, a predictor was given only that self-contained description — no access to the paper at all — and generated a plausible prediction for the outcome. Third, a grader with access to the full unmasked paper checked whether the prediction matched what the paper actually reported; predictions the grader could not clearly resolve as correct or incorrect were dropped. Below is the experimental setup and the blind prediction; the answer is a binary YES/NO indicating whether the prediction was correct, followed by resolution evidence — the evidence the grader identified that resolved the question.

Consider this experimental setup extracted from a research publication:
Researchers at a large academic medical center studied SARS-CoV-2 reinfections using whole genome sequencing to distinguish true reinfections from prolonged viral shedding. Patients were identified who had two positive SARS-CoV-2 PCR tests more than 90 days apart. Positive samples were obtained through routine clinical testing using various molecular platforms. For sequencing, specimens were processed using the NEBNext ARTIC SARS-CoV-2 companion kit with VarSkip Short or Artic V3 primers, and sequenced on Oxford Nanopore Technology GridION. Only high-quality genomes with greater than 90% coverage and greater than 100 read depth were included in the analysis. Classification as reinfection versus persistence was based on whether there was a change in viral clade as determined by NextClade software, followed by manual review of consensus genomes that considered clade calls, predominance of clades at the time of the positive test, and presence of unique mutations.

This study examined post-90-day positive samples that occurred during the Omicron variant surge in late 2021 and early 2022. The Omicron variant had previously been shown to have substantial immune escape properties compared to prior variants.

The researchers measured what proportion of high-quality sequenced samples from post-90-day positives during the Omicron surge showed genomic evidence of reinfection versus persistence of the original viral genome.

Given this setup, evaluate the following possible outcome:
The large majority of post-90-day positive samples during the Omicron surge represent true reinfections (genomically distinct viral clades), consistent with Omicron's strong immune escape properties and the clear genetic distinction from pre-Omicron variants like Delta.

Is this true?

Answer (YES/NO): YES